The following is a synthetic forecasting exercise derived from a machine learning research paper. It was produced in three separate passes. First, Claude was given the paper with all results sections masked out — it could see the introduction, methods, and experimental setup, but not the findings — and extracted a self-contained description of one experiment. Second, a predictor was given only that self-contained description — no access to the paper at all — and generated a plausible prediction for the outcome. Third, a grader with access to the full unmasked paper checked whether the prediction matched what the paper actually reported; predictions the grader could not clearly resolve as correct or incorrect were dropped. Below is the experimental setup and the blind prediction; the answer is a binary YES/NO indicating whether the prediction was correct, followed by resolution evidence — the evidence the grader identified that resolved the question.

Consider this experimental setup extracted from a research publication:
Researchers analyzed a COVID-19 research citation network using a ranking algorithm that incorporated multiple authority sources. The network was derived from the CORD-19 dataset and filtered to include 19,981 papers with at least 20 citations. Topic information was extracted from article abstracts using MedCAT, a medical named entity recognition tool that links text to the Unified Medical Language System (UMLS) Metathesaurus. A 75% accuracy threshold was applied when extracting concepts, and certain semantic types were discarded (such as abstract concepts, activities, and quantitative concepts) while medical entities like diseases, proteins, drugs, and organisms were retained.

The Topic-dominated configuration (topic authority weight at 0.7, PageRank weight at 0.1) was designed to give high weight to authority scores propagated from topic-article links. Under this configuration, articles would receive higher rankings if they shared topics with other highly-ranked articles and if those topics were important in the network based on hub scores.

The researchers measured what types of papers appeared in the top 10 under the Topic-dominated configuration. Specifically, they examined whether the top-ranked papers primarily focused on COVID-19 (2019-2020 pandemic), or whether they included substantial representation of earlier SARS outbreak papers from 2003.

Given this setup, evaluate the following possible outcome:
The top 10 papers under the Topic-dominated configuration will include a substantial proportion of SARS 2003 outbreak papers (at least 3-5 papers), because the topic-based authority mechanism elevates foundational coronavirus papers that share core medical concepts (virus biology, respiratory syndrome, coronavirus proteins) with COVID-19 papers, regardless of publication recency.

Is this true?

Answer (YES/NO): YES